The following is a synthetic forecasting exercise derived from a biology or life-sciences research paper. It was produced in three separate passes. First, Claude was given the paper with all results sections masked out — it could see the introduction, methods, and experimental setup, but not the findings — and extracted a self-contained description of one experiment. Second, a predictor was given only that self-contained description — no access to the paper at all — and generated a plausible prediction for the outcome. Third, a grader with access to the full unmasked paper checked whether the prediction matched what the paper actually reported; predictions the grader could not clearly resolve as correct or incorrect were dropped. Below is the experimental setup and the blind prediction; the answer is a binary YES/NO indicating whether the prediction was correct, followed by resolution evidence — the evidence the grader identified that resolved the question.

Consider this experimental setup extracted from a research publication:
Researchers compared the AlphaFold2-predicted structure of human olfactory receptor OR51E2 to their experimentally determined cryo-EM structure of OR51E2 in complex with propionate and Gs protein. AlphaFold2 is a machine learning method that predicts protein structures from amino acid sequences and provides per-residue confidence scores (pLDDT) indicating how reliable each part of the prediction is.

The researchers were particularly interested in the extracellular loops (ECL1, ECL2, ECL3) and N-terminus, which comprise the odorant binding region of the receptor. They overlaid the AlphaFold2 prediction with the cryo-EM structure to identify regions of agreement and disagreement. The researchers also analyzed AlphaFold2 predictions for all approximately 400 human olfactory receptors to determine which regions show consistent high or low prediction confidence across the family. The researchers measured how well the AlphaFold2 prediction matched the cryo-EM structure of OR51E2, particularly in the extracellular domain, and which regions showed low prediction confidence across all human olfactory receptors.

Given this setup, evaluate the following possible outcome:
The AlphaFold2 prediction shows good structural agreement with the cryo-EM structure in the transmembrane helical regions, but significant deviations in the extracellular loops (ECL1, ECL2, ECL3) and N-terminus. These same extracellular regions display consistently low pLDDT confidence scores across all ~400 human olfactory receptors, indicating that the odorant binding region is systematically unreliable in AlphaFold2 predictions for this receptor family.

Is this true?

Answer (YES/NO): NO